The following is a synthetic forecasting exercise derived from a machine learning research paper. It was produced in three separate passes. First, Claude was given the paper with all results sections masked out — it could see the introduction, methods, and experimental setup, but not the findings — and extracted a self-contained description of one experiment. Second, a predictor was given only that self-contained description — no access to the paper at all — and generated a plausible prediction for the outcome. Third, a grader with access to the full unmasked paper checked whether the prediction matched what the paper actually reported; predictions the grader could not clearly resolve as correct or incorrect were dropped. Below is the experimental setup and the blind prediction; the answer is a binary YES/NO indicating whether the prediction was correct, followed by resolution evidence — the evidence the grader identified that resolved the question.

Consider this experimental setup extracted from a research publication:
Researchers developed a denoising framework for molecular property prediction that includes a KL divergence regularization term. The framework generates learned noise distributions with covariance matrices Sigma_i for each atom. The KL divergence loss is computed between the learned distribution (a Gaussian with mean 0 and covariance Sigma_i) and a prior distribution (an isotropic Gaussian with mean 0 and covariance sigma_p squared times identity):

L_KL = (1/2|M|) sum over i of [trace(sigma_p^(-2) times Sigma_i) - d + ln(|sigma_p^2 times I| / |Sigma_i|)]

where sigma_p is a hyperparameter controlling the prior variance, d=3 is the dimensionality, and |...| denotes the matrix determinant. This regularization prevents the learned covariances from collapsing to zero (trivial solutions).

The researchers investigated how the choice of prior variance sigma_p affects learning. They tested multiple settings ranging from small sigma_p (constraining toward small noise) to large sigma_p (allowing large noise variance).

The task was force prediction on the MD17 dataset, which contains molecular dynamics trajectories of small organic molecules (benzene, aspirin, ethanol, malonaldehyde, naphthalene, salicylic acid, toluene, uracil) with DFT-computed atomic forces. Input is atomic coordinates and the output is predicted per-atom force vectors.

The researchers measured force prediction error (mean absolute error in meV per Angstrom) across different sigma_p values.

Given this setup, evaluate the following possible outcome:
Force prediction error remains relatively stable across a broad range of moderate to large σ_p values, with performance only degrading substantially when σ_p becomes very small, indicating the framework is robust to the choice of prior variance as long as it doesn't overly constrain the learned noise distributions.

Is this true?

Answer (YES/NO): NO